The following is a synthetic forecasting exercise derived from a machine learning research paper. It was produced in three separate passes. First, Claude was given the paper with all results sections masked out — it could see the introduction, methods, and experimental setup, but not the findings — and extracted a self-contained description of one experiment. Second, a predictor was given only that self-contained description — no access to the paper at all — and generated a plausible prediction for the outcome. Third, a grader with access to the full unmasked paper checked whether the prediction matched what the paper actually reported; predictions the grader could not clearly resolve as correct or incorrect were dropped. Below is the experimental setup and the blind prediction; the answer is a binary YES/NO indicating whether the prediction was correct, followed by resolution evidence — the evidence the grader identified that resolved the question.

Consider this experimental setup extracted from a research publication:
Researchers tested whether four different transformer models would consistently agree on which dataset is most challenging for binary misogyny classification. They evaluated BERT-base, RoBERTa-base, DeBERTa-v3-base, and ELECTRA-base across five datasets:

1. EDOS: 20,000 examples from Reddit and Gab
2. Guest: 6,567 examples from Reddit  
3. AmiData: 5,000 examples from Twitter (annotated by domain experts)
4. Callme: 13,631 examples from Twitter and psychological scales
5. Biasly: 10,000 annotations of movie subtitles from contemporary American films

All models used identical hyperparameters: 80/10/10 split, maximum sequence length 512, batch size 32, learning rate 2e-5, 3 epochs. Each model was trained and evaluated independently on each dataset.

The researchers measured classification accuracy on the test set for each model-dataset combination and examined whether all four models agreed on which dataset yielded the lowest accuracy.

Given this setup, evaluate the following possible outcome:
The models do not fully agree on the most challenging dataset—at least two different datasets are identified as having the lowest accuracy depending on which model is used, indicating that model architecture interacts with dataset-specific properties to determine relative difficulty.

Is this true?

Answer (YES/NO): NO